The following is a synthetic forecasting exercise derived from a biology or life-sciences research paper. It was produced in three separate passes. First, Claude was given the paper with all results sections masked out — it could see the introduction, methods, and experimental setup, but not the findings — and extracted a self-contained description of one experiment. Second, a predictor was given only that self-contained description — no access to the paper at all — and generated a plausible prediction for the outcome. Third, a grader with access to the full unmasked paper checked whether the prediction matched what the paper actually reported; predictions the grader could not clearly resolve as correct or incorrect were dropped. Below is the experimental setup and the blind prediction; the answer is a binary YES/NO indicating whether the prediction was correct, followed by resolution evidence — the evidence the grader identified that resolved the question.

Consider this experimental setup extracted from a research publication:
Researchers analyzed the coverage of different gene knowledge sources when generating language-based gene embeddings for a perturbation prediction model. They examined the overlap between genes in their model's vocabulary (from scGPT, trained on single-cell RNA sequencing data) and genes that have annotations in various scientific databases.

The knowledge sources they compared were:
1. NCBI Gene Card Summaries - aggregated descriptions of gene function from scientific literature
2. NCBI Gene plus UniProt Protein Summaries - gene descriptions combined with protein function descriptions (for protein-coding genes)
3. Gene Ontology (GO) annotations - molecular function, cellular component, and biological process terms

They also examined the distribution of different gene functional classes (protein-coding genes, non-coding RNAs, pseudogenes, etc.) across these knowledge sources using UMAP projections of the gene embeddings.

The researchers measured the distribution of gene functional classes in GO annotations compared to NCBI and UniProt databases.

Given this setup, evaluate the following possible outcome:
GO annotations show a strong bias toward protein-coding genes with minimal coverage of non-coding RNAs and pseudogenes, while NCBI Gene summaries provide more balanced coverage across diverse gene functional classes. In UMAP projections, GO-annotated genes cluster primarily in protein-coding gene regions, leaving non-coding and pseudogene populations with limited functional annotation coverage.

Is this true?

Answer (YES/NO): YES